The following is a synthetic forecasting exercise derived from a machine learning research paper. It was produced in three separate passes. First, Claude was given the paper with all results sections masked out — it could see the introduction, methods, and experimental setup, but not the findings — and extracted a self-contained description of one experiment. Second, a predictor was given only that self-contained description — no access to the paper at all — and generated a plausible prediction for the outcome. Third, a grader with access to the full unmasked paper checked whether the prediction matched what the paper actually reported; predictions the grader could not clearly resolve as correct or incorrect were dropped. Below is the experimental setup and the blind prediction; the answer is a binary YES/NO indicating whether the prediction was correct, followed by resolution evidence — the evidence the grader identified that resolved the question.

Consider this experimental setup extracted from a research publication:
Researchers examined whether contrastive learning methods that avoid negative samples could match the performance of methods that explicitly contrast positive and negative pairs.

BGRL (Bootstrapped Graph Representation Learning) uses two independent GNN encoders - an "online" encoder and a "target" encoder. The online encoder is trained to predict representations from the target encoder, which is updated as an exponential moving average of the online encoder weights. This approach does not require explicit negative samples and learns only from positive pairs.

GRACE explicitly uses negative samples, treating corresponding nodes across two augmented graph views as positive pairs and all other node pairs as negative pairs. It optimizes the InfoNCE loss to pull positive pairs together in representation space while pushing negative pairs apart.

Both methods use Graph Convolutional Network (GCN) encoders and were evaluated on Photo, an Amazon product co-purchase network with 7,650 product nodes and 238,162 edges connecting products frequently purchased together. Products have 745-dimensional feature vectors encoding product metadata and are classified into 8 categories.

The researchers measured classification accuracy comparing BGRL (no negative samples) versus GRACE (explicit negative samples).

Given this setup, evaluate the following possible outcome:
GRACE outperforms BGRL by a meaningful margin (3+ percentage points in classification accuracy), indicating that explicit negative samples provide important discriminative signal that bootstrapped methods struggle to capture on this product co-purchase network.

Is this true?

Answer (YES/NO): NO